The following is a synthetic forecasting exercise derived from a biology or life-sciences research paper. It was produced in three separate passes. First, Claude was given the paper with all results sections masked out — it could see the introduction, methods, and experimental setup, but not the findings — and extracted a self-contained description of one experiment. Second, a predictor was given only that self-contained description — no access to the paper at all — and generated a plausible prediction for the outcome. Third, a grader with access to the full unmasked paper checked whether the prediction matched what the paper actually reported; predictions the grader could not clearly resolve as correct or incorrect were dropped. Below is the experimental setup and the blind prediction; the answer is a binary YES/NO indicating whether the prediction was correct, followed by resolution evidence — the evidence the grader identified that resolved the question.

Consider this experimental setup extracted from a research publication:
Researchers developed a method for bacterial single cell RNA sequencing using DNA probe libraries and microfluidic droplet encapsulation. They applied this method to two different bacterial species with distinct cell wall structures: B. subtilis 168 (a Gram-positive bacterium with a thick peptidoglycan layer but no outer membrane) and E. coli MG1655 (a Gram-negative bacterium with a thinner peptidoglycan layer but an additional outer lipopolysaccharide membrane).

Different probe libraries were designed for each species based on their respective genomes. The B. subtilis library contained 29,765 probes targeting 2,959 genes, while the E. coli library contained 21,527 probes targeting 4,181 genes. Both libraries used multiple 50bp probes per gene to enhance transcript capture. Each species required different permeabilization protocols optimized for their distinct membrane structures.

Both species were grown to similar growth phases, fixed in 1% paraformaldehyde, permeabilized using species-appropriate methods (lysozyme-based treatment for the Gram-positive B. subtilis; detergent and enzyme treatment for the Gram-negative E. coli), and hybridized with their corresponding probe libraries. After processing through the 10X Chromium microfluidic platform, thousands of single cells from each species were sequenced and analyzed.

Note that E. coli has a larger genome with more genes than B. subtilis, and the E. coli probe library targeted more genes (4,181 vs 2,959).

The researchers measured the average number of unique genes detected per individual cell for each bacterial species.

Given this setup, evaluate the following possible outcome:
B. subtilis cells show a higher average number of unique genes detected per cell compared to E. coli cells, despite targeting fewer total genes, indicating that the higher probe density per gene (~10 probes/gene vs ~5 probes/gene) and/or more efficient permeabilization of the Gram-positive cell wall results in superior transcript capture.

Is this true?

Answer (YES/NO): YES